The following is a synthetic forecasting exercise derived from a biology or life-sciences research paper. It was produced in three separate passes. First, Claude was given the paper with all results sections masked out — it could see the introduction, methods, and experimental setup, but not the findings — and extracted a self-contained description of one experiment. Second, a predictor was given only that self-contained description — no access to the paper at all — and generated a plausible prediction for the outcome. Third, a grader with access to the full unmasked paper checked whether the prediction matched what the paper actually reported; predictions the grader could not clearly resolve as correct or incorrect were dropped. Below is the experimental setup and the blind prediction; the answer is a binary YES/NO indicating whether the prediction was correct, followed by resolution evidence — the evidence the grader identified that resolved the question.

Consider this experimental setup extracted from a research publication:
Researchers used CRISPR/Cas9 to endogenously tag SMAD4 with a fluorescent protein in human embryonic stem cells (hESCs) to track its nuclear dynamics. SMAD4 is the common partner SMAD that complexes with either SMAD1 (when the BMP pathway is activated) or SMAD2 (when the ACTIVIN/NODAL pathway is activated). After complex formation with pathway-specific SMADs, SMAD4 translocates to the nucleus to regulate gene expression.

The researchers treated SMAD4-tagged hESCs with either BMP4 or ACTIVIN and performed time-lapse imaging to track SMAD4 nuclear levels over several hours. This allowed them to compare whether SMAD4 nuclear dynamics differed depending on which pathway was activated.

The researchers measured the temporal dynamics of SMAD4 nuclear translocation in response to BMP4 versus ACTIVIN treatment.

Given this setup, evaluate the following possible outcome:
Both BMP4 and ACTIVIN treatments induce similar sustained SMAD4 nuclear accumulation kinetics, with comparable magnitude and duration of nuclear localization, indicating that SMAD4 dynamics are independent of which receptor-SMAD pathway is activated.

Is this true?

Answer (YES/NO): NO